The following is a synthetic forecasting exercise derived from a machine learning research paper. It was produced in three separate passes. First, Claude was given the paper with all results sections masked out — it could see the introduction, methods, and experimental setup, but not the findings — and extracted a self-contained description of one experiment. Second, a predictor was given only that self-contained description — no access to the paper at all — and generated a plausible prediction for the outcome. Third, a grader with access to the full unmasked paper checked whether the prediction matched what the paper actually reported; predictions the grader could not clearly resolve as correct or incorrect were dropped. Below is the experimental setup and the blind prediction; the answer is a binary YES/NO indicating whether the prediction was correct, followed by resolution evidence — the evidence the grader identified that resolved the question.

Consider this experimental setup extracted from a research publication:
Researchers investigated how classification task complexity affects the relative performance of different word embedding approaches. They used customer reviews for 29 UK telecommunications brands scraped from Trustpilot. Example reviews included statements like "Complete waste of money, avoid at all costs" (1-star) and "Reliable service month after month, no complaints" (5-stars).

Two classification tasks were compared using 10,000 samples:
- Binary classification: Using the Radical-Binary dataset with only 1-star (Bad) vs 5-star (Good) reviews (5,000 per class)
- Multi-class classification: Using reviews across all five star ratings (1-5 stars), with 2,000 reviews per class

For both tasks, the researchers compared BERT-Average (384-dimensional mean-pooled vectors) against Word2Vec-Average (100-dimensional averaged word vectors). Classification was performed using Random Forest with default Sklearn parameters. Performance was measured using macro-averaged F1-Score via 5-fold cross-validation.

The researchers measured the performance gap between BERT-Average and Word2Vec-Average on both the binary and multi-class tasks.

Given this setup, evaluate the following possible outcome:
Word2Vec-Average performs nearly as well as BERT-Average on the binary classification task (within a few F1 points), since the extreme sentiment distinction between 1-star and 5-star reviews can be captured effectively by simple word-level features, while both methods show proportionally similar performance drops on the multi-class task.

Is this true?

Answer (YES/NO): NO